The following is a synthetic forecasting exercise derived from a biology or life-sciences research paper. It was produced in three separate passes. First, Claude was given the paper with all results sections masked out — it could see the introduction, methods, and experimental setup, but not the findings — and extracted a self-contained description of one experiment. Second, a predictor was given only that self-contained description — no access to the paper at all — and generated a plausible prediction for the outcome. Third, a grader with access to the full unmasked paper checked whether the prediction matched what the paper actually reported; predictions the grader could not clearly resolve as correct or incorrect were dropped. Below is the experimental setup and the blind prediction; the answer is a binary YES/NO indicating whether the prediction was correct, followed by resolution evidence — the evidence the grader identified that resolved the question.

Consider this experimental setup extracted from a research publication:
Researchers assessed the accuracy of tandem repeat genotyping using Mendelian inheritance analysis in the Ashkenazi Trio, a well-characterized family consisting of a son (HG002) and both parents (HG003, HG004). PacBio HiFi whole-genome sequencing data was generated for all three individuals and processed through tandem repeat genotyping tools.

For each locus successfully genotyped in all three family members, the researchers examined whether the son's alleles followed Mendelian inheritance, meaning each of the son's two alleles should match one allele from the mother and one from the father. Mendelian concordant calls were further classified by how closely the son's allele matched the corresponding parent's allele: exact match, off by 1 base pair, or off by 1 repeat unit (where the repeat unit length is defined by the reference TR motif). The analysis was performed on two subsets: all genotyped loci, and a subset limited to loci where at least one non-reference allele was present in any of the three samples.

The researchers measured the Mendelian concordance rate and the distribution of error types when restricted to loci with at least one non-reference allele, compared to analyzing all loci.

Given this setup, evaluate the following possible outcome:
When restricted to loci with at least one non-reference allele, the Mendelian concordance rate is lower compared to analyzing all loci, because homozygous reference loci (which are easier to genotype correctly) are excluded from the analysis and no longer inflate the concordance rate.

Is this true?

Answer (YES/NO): YES